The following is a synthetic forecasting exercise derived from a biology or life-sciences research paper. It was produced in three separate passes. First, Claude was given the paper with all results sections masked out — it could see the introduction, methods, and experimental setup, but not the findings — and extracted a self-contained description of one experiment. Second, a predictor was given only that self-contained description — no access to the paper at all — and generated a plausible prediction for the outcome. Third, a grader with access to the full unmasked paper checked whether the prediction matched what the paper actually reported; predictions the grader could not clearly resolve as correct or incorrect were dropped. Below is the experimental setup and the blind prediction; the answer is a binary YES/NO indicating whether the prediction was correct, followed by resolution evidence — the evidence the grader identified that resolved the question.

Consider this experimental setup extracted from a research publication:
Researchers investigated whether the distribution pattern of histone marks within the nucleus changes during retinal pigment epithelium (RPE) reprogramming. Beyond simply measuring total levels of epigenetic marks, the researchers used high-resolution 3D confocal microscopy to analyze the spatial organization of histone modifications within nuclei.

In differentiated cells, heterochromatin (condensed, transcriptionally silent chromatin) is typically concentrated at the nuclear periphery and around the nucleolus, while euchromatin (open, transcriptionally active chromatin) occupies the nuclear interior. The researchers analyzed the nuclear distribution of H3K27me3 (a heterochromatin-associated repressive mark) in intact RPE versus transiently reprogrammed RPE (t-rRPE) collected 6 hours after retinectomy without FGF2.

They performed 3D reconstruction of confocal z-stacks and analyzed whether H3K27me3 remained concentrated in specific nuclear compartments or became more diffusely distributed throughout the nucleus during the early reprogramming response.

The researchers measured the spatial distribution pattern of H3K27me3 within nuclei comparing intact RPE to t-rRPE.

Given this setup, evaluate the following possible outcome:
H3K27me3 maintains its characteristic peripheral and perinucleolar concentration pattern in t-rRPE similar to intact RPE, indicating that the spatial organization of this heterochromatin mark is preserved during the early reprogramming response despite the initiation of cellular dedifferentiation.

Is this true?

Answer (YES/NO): NO